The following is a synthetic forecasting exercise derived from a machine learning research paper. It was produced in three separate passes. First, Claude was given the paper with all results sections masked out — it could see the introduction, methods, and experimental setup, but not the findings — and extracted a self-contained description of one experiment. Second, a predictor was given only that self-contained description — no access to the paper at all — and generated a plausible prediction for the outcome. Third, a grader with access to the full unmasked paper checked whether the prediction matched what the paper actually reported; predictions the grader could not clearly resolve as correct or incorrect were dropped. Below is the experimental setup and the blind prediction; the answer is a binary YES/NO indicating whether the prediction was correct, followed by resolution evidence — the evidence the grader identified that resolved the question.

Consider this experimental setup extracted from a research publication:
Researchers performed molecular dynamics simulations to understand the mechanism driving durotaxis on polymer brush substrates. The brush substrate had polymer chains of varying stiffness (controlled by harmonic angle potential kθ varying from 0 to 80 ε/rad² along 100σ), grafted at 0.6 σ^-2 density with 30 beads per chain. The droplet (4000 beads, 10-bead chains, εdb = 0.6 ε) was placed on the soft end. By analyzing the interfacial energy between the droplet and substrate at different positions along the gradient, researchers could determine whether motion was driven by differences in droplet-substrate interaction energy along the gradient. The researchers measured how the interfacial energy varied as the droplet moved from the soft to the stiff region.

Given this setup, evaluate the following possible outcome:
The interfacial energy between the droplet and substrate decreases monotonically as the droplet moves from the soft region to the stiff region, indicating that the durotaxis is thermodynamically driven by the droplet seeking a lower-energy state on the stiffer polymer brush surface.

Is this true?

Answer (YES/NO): YES